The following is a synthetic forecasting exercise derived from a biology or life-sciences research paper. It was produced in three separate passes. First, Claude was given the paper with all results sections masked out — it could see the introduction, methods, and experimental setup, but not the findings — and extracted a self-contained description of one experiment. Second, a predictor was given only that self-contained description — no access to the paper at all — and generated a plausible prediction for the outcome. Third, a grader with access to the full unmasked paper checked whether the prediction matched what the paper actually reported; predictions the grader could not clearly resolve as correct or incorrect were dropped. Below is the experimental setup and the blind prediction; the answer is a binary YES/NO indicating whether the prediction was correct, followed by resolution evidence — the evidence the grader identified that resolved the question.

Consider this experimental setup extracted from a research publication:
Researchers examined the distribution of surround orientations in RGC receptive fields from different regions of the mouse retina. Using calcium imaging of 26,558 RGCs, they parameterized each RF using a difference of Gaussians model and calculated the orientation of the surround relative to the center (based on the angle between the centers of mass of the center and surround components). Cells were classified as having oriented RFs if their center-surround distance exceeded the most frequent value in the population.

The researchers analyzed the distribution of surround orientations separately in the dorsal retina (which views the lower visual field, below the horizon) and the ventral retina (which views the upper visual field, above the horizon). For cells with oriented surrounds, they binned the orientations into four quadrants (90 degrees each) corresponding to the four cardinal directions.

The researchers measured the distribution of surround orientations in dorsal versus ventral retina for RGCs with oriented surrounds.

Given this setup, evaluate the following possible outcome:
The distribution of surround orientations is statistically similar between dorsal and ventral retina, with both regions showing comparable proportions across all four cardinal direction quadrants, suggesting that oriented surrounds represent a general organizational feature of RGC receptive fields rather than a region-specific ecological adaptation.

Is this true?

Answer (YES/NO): NO